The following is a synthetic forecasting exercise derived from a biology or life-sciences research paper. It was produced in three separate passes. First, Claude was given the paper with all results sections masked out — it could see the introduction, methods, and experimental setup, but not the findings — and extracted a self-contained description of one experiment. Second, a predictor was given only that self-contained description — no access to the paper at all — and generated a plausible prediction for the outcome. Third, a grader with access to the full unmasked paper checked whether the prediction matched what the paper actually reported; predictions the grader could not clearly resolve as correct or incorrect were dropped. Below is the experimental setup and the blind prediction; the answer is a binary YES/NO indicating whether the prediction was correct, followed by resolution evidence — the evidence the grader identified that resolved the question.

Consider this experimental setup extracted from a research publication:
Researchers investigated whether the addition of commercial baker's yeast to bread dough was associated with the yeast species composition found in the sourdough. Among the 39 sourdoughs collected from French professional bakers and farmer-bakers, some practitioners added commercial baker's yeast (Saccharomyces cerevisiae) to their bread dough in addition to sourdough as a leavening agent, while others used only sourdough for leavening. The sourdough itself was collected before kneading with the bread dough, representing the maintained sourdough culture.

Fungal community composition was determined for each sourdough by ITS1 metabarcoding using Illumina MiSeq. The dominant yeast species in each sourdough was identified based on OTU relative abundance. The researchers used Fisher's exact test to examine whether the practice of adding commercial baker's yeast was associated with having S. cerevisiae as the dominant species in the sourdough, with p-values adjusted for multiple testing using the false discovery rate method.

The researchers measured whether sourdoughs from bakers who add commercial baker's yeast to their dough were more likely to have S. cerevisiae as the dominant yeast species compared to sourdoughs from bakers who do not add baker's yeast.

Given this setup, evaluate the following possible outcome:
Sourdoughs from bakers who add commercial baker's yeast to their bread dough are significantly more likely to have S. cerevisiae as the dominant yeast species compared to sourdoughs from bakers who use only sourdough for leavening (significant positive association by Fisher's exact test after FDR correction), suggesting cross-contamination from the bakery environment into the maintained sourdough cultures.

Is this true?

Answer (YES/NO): NO